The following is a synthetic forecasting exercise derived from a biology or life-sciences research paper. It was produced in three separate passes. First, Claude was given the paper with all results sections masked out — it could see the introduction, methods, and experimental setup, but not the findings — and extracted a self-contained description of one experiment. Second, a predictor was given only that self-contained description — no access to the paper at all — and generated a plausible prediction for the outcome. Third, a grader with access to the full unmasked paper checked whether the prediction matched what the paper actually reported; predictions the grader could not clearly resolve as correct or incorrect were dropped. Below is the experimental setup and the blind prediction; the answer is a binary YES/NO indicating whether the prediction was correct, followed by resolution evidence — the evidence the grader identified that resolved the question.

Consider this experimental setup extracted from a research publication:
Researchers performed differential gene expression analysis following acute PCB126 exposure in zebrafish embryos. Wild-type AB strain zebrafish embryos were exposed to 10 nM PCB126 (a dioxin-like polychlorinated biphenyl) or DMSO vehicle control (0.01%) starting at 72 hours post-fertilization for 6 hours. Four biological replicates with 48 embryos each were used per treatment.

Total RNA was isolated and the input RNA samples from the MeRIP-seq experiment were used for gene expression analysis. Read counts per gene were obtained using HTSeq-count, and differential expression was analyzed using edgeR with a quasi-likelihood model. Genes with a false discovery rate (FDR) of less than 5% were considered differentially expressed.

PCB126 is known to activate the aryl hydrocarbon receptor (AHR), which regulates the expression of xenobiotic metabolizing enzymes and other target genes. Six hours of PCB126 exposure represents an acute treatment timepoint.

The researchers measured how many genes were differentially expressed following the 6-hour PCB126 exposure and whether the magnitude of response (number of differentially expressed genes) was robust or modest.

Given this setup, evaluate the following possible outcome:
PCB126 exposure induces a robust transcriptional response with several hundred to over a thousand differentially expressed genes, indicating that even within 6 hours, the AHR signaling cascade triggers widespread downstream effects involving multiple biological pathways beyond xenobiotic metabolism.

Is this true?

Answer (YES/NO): NO